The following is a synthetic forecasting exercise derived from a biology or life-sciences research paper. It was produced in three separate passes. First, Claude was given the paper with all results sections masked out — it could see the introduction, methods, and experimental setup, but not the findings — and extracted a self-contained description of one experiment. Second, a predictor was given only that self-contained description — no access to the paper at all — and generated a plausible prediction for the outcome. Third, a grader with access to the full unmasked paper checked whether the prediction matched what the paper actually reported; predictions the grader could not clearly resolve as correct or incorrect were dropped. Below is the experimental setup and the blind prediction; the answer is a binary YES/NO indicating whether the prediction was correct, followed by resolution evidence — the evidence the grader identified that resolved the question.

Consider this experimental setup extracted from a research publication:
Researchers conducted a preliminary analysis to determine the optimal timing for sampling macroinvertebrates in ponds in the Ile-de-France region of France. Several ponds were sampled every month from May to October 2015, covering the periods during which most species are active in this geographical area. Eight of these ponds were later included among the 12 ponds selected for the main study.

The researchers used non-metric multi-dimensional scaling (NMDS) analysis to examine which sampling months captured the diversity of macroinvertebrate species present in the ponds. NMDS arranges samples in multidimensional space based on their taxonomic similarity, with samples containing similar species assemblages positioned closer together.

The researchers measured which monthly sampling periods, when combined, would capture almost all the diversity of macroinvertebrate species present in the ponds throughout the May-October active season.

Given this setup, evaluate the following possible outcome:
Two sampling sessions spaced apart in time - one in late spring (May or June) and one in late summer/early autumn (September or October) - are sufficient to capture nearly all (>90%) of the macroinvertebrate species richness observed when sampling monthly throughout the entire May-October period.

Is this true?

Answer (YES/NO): YES